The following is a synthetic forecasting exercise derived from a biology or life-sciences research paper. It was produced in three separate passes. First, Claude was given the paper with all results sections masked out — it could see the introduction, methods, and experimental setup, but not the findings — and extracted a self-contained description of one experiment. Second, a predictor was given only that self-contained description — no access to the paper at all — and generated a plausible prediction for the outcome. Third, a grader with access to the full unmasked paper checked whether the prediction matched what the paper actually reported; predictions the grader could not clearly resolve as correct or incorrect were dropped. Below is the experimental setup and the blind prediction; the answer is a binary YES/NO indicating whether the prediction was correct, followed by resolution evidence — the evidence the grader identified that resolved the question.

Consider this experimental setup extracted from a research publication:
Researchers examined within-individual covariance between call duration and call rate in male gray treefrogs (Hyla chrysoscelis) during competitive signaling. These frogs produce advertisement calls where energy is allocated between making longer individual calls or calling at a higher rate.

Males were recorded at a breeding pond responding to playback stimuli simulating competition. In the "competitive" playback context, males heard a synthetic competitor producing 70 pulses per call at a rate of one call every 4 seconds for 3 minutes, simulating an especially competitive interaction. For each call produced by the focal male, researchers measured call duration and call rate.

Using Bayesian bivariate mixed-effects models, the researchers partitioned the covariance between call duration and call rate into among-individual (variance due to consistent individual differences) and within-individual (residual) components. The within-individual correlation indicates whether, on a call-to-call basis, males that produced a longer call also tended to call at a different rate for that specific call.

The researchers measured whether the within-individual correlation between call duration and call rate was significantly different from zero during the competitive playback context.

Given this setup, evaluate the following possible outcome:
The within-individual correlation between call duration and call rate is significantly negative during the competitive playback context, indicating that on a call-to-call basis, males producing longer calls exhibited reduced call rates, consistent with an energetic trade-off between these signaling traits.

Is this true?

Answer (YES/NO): NO